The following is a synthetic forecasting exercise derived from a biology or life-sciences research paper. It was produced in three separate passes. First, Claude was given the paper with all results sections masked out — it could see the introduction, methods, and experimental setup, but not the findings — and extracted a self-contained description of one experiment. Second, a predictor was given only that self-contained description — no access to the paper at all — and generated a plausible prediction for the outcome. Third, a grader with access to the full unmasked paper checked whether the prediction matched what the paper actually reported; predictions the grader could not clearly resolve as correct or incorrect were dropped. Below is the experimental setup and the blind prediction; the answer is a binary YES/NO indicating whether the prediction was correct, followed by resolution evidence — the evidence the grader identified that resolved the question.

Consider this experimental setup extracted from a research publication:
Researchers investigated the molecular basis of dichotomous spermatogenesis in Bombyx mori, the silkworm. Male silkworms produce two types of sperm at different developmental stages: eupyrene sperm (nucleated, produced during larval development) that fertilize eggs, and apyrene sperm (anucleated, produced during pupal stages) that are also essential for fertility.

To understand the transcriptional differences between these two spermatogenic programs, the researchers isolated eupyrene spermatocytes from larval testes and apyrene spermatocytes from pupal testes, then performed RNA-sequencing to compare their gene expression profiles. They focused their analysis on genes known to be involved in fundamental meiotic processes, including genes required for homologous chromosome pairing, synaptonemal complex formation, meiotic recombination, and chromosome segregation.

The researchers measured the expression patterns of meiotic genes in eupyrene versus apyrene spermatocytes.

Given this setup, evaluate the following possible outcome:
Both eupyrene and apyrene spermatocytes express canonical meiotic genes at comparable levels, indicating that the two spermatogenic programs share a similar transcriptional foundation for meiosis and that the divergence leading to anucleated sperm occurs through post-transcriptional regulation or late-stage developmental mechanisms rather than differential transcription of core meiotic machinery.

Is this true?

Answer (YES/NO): NO